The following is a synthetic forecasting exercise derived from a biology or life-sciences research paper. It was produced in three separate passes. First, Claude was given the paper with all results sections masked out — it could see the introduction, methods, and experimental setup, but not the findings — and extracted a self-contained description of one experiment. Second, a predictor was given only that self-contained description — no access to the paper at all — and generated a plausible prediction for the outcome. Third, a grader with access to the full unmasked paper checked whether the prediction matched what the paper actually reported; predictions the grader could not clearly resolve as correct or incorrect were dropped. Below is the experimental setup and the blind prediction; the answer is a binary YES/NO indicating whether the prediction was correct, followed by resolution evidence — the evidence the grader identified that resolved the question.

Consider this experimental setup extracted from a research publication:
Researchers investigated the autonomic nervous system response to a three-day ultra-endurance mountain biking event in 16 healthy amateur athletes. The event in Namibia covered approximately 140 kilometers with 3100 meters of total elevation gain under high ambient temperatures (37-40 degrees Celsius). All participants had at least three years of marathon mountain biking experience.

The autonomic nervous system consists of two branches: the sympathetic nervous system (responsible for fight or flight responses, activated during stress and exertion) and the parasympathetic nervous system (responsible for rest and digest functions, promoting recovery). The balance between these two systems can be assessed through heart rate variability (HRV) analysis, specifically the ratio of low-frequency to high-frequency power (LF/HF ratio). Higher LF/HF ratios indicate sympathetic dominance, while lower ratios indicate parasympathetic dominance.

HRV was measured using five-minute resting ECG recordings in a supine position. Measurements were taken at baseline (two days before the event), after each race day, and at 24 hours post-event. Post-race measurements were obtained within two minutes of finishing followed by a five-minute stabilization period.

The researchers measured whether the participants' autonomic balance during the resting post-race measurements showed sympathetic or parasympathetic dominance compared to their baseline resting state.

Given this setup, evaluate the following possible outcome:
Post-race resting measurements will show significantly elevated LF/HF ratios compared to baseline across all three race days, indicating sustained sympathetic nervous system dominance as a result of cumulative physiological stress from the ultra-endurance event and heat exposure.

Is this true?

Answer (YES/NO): YES